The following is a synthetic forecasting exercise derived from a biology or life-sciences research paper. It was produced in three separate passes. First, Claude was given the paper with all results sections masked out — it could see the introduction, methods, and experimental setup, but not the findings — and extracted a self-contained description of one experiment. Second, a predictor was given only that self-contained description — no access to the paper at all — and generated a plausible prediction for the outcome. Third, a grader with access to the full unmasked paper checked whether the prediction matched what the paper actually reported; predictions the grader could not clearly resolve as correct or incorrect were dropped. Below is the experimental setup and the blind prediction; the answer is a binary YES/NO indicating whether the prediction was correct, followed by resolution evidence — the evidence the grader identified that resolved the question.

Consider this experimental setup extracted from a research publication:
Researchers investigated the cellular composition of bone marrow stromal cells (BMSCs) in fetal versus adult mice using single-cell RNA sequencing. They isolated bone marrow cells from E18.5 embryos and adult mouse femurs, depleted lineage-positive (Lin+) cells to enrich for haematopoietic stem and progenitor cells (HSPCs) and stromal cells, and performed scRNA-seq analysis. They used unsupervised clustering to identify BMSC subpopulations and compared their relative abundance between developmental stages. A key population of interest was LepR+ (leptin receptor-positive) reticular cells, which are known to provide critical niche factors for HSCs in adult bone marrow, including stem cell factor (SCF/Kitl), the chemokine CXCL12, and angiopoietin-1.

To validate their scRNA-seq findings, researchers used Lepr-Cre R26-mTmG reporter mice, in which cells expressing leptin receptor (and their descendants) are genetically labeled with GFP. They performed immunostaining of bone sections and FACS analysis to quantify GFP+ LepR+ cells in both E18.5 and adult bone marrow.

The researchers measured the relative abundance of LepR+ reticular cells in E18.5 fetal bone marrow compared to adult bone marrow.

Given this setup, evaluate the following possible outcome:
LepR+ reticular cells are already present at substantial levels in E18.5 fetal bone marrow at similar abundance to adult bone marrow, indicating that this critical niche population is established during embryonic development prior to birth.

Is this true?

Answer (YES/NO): NO